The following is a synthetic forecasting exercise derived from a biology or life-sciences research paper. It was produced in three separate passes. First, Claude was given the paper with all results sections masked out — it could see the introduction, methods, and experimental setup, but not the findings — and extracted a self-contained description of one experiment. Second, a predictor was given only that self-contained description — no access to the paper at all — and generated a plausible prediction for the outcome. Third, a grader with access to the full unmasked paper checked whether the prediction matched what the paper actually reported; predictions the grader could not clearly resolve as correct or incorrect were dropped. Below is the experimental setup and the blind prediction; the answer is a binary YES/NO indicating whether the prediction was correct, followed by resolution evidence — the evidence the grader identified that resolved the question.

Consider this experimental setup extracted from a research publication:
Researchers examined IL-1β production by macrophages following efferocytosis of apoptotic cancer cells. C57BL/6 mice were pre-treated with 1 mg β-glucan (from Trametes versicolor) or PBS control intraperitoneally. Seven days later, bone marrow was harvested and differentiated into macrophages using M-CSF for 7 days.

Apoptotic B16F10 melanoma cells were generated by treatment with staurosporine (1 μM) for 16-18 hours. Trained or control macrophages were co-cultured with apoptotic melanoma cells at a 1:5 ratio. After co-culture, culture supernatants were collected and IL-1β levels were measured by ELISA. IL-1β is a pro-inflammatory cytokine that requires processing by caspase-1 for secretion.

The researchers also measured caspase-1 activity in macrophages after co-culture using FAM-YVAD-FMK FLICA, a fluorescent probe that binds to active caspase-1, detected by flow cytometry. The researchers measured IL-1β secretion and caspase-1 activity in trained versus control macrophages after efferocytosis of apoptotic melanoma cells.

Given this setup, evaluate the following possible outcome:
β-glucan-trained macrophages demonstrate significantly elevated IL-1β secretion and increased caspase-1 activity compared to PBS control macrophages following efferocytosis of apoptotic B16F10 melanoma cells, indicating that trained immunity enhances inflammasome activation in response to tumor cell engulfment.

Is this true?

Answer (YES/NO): NO